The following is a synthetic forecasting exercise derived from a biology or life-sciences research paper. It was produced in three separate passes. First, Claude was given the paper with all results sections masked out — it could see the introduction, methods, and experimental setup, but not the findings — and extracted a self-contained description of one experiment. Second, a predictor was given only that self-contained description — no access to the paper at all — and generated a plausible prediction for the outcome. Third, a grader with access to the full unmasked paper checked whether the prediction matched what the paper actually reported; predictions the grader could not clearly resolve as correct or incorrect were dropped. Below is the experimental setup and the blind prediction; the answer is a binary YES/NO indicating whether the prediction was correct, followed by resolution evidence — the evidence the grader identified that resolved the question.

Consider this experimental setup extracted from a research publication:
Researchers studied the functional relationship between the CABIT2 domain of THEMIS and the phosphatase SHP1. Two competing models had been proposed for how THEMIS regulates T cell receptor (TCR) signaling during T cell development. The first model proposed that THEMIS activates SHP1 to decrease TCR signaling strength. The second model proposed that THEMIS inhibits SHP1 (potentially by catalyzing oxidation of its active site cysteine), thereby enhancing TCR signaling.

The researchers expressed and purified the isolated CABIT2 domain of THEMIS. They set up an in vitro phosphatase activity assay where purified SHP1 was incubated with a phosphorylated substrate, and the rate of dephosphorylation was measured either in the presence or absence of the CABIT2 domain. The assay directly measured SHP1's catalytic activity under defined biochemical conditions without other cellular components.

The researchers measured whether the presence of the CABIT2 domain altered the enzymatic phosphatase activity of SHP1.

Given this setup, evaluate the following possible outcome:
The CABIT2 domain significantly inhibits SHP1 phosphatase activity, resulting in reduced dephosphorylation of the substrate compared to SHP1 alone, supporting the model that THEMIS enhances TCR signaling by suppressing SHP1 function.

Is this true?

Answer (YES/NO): NO